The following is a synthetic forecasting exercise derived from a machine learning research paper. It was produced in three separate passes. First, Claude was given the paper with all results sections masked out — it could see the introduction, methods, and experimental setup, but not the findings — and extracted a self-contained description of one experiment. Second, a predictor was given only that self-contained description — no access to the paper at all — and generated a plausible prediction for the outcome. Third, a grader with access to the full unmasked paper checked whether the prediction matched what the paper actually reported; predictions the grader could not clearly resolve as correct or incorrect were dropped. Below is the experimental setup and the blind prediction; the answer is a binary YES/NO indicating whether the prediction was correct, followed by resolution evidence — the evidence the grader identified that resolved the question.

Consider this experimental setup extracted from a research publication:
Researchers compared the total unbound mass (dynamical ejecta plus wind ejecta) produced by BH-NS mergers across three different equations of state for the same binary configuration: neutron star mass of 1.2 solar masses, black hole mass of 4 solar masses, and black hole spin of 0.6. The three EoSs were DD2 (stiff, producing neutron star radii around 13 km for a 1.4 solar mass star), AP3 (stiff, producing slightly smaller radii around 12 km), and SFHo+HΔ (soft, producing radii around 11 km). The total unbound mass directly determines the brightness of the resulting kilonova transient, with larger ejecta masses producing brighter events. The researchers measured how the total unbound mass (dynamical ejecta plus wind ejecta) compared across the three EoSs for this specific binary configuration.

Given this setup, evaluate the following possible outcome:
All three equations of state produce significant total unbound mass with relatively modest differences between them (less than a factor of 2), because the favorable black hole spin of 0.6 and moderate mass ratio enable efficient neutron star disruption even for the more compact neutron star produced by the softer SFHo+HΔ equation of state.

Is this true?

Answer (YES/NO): NO